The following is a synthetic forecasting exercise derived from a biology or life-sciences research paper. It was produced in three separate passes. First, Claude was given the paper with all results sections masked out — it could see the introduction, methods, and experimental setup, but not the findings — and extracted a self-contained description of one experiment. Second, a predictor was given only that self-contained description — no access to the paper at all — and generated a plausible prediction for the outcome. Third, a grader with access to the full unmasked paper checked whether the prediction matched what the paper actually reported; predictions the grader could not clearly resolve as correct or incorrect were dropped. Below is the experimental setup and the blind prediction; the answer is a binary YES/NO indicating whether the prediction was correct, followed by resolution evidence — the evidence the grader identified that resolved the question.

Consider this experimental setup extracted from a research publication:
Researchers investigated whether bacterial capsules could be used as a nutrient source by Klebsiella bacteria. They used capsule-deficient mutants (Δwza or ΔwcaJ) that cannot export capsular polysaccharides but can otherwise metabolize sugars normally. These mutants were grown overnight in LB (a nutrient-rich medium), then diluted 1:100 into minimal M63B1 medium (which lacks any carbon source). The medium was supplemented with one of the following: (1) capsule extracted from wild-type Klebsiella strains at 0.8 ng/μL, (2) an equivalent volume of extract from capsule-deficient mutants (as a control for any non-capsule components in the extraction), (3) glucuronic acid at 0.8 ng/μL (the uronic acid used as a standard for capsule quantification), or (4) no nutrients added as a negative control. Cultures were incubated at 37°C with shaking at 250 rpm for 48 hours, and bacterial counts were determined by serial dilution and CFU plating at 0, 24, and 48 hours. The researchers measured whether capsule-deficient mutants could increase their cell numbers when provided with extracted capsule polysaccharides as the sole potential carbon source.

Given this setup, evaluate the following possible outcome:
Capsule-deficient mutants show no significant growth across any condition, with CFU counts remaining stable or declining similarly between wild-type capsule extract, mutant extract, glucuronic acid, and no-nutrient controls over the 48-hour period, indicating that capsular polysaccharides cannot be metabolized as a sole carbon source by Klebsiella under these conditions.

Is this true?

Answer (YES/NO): YES